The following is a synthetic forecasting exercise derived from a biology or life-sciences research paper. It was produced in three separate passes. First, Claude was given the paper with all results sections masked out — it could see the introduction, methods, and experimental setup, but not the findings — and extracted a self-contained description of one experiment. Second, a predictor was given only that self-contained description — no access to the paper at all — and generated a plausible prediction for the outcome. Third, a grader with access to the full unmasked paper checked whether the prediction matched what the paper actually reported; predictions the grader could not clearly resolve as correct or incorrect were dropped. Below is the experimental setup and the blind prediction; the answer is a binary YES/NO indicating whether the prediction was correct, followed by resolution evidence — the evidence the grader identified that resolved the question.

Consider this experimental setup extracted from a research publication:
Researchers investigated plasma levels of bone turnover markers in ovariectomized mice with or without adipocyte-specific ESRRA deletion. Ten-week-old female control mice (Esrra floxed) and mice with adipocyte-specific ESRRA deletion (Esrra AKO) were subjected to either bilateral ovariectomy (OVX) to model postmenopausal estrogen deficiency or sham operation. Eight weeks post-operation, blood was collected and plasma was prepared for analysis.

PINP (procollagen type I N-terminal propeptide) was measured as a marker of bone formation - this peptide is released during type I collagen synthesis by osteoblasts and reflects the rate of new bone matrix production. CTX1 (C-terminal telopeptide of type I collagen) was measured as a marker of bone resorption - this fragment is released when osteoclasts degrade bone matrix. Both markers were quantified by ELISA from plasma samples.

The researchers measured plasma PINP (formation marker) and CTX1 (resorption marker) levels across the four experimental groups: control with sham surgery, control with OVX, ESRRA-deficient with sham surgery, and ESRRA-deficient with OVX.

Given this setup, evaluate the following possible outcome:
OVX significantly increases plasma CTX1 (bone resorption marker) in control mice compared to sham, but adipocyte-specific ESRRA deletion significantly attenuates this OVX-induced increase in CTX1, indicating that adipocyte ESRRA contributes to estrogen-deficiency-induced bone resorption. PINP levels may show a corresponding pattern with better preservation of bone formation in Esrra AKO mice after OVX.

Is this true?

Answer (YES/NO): NO